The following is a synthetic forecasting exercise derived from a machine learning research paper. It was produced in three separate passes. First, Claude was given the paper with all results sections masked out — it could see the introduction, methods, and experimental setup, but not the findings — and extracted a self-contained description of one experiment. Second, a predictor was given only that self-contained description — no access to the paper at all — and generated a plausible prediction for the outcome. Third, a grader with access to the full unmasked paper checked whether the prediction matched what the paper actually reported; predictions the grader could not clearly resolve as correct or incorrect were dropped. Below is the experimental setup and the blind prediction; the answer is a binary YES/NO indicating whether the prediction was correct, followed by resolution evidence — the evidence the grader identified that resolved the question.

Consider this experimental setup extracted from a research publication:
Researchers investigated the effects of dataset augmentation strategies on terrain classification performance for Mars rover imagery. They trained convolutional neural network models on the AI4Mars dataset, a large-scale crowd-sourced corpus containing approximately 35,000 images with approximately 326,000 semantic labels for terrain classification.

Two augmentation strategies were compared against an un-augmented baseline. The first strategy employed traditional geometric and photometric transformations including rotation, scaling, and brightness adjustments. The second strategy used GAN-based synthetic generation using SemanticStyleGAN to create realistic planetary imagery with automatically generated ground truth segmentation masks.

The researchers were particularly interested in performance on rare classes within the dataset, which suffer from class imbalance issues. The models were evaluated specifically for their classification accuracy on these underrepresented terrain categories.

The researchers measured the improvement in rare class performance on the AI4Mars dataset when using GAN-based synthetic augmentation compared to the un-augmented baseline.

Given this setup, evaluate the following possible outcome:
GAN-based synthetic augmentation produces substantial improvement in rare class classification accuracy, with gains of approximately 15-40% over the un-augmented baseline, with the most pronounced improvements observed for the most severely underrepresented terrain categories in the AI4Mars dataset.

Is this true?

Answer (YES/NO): NO